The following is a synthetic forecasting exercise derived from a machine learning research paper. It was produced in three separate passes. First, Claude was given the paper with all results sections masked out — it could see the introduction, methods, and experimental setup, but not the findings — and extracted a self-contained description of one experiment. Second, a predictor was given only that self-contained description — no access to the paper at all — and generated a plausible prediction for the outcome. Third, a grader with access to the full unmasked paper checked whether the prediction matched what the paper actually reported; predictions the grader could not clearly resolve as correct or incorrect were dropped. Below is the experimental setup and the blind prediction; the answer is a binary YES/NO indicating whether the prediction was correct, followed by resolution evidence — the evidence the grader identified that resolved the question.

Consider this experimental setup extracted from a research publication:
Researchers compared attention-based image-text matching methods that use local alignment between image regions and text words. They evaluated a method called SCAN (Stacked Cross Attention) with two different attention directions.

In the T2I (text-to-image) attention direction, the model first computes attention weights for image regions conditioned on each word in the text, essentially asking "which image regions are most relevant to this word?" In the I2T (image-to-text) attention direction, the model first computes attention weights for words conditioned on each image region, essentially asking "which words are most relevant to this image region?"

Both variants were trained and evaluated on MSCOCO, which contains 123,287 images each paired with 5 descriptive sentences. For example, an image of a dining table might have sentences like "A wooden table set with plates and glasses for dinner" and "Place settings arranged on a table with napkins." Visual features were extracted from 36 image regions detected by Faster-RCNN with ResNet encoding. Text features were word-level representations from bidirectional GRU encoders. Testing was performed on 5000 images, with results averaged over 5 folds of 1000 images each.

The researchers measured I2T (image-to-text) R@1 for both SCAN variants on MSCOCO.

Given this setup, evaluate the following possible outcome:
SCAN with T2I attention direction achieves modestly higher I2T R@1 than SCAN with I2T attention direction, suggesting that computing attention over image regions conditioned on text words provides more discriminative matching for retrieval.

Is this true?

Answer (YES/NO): YES